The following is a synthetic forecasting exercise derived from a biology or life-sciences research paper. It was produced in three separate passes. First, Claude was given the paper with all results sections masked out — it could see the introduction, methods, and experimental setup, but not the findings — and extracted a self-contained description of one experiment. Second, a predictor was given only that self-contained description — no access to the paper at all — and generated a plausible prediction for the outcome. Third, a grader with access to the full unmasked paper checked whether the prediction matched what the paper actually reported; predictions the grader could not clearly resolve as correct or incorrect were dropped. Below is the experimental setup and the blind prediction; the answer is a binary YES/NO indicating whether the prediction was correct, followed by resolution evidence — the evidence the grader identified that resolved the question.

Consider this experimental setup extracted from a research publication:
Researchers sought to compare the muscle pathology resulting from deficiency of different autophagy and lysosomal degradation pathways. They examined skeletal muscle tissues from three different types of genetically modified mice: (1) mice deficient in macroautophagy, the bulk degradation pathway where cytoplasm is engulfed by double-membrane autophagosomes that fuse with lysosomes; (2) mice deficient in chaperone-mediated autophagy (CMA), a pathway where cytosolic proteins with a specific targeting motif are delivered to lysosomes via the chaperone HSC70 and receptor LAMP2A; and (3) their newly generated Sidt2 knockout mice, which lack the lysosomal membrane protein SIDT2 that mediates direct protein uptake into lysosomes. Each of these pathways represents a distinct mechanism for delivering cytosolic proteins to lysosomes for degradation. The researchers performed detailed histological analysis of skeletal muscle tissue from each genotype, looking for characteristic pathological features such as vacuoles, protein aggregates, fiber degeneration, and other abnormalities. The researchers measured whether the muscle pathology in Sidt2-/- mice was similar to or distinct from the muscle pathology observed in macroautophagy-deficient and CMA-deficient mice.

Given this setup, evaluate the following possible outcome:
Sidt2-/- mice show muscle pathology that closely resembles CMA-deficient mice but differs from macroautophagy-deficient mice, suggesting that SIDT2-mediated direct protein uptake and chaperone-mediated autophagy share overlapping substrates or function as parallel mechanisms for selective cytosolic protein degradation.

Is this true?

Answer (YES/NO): NO